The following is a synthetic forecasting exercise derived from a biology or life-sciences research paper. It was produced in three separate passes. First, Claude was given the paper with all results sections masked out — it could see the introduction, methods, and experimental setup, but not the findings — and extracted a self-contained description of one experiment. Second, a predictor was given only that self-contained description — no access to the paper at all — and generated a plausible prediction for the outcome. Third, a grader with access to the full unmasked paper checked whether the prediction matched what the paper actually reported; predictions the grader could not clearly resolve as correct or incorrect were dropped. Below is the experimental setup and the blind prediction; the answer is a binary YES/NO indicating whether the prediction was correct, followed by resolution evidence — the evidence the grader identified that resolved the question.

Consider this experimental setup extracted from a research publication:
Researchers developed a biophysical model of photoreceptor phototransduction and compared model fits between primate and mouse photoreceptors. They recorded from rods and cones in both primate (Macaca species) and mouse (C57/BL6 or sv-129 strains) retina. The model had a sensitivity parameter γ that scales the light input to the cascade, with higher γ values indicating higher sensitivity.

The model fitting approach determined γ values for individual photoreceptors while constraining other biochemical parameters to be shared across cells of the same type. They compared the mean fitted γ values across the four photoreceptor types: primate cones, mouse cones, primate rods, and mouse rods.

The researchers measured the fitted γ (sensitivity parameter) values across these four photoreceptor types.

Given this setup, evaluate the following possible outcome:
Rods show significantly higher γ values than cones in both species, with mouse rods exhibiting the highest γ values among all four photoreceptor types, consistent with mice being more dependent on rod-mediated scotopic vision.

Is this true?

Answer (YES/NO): NO